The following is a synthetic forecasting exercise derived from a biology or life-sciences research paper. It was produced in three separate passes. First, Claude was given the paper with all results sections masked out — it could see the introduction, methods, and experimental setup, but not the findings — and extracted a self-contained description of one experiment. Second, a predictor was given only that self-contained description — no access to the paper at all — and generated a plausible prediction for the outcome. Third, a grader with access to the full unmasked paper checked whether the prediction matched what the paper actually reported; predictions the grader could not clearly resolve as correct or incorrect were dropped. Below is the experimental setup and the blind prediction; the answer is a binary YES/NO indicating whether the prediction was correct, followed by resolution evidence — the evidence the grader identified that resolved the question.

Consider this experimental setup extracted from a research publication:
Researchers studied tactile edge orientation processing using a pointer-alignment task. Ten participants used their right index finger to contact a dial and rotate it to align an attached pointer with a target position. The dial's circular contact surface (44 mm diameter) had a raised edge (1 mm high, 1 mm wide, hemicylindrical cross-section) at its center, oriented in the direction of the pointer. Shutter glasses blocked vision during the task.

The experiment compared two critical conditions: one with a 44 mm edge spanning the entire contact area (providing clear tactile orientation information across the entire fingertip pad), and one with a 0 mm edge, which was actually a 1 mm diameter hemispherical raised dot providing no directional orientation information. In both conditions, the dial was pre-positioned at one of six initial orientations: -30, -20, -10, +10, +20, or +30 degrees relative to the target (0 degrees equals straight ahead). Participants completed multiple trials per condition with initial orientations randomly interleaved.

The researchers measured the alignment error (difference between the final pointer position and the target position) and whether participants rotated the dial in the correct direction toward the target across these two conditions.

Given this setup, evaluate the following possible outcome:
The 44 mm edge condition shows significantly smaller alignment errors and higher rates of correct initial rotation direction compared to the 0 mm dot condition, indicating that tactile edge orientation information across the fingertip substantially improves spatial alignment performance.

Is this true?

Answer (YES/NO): YES